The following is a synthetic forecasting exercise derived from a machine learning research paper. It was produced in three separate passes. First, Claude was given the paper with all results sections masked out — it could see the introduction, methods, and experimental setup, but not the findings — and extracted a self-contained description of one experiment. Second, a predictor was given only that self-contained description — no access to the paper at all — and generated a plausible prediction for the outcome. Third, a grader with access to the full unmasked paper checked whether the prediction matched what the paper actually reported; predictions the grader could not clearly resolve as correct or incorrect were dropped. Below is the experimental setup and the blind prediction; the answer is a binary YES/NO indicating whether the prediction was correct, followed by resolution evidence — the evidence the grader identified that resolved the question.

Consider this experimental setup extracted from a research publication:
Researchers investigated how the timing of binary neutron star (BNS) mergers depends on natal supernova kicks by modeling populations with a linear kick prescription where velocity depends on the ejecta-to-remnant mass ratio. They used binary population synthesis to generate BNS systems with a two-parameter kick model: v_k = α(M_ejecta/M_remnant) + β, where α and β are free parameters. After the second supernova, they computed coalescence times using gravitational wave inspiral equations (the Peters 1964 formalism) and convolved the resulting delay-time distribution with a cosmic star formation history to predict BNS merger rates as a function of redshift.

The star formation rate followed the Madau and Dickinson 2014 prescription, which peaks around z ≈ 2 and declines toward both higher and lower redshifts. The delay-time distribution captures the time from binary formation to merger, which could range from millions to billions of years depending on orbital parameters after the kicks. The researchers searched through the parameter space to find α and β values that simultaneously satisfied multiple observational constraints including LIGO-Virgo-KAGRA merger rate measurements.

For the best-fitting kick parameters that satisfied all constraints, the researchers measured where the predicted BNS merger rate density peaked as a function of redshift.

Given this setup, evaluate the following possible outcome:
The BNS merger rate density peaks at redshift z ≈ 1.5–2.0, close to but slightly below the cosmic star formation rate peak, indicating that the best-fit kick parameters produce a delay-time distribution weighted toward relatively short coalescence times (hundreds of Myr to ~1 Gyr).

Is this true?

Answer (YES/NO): NO